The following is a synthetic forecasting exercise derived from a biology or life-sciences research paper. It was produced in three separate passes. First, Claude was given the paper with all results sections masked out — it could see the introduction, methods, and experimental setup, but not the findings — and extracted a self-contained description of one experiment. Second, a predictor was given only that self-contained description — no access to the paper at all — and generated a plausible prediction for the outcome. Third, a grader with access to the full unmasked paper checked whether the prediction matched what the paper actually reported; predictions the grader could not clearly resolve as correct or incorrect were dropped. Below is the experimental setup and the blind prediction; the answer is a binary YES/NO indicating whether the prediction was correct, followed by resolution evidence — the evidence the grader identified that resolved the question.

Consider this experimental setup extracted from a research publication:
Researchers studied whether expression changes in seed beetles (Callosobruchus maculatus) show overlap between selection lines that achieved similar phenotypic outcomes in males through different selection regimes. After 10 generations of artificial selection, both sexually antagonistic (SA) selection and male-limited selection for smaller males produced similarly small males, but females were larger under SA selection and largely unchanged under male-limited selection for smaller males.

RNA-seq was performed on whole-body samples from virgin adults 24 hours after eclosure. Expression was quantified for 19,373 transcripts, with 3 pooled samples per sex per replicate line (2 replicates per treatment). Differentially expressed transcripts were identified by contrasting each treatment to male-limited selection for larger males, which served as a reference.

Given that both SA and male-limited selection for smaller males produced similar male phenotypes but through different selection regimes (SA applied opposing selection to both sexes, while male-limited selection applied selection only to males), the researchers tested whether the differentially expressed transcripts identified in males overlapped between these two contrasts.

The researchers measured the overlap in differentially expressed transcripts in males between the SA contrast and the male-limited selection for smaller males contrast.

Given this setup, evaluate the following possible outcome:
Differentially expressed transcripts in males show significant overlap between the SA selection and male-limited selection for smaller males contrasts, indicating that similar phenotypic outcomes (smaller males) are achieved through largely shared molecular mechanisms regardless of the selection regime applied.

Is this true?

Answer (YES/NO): NO